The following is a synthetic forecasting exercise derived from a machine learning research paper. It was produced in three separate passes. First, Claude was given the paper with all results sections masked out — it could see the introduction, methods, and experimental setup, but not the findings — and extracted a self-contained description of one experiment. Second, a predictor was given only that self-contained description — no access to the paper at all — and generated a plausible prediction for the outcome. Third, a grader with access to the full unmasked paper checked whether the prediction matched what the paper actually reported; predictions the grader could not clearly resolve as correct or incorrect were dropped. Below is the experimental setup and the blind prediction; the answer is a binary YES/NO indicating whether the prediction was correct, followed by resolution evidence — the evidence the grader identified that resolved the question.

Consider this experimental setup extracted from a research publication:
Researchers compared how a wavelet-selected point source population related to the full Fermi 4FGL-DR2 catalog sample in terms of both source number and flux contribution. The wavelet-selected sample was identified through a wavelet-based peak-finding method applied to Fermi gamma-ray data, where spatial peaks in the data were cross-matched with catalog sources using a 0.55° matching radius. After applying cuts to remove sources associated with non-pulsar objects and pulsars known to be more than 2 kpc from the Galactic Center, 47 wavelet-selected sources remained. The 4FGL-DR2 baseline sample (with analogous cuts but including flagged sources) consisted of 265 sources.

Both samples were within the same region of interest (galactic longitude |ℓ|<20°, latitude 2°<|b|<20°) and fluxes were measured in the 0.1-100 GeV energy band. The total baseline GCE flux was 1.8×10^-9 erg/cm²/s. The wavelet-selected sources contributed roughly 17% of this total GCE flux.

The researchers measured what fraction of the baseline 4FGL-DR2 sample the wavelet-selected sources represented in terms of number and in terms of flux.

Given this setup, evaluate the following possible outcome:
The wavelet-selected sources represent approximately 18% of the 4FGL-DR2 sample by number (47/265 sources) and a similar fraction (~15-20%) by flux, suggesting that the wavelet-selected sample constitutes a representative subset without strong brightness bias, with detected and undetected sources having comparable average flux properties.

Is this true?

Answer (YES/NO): YES